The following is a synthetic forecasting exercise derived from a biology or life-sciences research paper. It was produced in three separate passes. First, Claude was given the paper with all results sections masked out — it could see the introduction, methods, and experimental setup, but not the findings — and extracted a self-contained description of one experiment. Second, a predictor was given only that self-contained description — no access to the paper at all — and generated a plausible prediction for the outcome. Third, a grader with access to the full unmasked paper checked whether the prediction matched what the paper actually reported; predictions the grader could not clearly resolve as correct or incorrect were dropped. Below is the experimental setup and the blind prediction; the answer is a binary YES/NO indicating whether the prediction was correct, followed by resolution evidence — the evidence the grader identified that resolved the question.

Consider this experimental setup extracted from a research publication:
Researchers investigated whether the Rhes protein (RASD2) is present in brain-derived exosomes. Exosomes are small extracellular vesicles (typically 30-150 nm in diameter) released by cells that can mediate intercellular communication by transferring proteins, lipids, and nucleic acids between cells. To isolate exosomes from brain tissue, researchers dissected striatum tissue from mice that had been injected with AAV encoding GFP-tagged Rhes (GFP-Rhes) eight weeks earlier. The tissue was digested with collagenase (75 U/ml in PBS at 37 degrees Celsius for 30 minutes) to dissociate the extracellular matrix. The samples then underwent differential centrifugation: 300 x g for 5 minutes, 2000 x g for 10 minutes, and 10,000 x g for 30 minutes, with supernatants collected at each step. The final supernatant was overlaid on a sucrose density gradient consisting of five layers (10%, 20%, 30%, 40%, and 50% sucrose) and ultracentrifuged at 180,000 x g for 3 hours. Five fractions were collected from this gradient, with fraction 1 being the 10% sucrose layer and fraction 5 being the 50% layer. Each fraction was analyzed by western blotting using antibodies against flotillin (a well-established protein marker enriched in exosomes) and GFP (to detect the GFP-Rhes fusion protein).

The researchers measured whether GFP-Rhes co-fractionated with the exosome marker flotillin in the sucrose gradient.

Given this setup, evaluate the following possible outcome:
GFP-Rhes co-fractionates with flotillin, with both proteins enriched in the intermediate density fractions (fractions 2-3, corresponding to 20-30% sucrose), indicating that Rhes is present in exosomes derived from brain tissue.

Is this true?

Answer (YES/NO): NO